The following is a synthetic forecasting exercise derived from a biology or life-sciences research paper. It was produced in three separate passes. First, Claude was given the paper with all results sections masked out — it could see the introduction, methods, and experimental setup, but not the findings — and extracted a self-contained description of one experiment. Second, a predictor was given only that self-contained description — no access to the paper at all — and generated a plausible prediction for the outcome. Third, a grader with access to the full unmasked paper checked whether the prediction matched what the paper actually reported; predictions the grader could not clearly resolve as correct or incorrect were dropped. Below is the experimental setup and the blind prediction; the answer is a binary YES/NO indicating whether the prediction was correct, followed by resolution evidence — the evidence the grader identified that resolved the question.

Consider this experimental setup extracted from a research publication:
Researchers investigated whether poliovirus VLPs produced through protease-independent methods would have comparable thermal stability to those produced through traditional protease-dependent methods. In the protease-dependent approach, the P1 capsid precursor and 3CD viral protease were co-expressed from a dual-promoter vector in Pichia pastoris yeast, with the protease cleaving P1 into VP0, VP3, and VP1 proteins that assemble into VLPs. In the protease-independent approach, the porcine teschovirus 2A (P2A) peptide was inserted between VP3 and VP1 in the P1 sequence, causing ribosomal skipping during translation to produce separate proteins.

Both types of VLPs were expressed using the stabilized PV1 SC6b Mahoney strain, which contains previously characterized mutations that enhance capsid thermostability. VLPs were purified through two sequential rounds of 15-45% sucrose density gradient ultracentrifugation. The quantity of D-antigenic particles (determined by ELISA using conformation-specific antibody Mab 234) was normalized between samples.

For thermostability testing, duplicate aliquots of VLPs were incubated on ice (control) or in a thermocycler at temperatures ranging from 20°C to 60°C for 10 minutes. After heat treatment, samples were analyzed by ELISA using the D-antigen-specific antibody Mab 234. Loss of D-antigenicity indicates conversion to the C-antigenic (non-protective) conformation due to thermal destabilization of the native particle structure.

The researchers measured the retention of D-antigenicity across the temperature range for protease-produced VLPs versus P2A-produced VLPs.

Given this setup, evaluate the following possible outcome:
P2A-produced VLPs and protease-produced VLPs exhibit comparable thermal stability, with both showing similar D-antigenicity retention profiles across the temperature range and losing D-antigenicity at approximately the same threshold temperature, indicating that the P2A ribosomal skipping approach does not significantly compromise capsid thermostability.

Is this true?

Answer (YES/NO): YES